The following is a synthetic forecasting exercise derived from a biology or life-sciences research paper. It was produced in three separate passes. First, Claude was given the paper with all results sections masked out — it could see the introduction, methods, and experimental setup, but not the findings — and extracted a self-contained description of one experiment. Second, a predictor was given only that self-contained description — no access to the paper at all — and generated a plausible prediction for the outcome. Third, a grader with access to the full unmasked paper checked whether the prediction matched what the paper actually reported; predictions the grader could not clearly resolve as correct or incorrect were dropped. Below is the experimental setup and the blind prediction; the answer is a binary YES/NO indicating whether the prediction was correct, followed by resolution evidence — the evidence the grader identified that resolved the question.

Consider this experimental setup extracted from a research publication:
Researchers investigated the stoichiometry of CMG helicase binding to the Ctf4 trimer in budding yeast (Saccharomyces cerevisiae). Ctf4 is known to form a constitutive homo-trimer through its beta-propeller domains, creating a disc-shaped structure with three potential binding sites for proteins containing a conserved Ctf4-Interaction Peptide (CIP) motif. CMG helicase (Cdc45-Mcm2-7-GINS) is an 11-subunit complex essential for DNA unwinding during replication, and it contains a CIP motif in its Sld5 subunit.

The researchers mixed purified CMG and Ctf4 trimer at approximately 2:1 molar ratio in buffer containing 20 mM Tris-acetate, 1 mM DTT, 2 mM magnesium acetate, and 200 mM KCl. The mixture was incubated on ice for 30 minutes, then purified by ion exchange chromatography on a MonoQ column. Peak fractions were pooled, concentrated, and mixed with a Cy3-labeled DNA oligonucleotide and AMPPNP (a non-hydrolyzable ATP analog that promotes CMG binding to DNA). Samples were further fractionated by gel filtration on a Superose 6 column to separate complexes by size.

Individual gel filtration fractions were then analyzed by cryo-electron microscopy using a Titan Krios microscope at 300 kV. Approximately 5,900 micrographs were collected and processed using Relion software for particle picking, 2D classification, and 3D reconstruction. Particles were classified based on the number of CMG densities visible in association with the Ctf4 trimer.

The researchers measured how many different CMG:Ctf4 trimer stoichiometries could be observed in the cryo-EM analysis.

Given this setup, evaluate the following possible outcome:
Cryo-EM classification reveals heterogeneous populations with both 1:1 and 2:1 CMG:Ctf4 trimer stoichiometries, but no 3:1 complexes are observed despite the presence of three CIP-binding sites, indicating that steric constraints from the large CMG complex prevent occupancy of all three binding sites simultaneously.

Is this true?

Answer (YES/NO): NO